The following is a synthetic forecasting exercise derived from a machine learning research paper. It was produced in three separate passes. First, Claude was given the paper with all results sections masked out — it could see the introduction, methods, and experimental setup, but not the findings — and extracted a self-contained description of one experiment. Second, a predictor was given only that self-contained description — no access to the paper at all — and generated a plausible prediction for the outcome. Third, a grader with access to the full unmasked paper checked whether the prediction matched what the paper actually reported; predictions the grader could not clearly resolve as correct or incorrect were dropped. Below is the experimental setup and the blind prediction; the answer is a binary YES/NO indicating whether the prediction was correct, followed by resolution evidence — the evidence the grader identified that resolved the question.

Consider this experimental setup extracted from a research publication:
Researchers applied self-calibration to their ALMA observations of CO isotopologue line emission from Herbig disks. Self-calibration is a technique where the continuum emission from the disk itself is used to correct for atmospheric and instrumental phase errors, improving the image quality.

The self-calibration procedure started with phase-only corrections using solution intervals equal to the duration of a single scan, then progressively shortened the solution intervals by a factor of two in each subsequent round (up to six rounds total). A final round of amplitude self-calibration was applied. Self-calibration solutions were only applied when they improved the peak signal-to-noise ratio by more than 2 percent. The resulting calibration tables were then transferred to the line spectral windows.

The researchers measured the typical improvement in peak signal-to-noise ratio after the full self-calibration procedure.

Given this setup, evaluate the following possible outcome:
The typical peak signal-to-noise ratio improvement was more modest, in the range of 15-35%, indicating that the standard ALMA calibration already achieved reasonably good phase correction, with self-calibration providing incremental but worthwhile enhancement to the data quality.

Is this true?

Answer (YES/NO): NO